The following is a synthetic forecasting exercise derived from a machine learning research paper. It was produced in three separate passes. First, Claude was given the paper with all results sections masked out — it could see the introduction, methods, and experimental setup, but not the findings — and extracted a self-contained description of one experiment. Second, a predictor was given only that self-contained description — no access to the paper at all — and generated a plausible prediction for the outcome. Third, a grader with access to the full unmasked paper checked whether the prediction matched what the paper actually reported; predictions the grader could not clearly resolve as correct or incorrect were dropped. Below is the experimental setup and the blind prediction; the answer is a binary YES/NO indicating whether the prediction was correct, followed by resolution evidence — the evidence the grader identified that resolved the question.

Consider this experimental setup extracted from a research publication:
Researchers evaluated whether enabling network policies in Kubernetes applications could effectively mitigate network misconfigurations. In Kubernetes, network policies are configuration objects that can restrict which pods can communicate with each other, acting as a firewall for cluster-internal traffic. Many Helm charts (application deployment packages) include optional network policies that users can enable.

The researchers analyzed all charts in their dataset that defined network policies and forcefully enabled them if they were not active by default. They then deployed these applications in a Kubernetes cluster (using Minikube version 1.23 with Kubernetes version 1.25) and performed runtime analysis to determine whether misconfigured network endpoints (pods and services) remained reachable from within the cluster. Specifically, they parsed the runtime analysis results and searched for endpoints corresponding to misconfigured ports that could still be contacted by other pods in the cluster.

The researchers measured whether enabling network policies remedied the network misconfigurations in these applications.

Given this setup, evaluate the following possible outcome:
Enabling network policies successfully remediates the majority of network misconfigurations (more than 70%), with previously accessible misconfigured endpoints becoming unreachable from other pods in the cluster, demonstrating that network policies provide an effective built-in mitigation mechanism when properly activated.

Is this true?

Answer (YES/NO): NO